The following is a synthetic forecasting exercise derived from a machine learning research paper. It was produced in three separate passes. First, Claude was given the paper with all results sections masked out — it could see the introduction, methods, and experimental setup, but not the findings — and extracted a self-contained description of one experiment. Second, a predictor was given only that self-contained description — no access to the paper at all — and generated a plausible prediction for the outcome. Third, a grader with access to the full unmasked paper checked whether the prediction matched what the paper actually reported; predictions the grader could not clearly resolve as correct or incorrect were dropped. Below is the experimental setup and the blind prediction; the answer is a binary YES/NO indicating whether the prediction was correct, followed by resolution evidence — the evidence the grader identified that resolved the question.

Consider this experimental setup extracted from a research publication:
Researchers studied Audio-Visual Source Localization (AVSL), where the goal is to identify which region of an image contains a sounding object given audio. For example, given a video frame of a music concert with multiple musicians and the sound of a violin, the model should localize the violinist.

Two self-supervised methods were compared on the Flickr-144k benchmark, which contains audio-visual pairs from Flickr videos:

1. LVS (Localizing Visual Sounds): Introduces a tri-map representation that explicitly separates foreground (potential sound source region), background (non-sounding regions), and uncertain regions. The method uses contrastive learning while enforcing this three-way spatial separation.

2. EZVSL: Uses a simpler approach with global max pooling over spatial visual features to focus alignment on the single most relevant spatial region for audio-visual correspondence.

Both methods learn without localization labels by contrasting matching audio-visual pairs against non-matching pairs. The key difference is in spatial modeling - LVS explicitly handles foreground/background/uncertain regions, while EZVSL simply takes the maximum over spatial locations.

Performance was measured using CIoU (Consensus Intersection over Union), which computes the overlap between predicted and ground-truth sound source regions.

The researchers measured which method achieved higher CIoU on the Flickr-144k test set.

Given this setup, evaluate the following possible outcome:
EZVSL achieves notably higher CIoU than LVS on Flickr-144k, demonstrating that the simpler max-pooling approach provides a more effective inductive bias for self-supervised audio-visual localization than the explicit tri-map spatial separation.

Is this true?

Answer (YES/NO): YES